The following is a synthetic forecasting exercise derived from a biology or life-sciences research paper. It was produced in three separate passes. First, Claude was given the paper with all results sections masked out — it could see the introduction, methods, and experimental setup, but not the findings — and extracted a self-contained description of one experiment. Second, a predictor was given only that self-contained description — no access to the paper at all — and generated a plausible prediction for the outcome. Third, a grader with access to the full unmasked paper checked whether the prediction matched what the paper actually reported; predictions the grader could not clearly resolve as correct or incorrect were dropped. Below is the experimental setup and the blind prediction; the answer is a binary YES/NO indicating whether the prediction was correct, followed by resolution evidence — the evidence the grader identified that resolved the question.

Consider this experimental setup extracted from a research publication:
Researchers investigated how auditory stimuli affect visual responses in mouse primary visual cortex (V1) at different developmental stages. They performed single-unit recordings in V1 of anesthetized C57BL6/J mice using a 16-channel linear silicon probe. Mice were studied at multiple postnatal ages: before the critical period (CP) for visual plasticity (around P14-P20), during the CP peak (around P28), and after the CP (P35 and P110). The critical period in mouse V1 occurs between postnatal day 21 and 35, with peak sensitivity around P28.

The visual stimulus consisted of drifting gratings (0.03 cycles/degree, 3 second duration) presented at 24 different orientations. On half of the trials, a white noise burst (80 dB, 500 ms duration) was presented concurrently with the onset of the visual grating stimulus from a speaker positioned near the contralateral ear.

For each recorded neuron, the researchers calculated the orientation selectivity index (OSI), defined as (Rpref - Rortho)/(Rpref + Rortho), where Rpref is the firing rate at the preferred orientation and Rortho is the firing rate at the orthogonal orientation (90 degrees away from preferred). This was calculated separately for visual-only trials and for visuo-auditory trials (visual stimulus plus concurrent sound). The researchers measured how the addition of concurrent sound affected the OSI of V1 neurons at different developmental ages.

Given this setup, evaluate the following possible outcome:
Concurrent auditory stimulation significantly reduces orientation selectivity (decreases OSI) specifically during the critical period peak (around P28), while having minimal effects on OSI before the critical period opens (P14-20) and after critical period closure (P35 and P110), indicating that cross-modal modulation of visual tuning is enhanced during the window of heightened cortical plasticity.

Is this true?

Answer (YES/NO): NO